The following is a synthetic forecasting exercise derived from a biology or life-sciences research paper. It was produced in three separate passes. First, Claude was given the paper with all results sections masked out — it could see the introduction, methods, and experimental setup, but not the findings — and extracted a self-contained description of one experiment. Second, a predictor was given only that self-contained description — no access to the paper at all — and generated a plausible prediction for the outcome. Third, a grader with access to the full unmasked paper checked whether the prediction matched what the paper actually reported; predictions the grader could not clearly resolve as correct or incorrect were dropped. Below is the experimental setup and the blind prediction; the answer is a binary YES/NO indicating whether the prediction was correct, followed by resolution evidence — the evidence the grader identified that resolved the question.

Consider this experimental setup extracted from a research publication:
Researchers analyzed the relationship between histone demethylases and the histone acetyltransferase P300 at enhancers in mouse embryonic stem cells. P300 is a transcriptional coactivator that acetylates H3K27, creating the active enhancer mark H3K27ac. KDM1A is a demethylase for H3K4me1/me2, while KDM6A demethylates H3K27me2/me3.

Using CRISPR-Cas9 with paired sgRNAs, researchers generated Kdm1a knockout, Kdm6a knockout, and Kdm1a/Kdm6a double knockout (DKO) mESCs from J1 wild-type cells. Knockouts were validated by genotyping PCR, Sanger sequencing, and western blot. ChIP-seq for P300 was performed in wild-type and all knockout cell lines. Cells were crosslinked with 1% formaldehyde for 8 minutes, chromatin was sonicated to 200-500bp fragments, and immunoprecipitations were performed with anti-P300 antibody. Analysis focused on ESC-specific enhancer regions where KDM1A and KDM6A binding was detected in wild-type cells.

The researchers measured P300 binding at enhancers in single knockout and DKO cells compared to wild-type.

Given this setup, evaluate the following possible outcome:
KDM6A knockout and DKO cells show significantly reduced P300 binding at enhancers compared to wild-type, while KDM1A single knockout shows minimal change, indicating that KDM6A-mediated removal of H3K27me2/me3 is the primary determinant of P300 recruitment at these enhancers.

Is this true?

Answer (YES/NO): NO